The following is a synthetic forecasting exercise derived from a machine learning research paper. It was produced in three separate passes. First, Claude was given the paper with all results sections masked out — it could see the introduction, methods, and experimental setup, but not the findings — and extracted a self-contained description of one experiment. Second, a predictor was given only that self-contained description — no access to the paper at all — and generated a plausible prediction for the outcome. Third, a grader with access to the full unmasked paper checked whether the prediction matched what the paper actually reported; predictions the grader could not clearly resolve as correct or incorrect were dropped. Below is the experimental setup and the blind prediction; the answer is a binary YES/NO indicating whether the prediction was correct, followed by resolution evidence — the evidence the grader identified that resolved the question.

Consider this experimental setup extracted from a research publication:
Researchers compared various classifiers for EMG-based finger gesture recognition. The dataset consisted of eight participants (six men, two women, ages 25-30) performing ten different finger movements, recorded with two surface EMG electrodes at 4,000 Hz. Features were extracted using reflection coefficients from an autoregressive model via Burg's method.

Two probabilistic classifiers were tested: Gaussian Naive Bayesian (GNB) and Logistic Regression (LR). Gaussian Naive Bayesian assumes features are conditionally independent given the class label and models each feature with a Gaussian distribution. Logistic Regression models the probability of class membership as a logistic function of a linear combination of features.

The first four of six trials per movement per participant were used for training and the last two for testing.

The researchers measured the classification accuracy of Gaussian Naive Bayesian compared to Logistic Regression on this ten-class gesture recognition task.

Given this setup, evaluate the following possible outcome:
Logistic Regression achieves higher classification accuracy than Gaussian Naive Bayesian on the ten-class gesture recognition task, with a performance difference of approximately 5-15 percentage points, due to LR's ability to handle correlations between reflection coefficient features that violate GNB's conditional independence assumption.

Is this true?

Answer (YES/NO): YES